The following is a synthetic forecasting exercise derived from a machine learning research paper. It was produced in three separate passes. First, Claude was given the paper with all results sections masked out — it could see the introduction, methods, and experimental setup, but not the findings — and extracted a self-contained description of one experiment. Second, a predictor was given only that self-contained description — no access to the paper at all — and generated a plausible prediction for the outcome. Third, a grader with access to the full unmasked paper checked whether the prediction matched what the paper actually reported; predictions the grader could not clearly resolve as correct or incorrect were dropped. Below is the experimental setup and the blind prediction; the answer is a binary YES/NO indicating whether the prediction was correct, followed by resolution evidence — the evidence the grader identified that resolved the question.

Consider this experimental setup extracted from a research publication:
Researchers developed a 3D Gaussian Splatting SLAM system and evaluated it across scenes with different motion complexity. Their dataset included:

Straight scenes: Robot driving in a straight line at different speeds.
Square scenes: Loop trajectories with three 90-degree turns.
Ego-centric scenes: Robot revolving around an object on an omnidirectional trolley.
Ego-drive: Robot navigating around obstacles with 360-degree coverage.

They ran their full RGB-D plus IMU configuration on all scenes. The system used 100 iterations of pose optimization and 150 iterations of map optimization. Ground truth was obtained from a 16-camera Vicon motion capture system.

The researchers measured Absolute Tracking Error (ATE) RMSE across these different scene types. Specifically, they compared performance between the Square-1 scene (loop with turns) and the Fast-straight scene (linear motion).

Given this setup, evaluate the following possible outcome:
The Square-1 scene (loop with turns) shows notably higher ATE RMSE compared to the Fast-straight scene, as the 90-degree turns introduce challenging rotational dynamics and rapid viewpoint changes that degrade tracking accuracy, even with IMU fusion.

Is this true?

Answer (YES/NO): YES